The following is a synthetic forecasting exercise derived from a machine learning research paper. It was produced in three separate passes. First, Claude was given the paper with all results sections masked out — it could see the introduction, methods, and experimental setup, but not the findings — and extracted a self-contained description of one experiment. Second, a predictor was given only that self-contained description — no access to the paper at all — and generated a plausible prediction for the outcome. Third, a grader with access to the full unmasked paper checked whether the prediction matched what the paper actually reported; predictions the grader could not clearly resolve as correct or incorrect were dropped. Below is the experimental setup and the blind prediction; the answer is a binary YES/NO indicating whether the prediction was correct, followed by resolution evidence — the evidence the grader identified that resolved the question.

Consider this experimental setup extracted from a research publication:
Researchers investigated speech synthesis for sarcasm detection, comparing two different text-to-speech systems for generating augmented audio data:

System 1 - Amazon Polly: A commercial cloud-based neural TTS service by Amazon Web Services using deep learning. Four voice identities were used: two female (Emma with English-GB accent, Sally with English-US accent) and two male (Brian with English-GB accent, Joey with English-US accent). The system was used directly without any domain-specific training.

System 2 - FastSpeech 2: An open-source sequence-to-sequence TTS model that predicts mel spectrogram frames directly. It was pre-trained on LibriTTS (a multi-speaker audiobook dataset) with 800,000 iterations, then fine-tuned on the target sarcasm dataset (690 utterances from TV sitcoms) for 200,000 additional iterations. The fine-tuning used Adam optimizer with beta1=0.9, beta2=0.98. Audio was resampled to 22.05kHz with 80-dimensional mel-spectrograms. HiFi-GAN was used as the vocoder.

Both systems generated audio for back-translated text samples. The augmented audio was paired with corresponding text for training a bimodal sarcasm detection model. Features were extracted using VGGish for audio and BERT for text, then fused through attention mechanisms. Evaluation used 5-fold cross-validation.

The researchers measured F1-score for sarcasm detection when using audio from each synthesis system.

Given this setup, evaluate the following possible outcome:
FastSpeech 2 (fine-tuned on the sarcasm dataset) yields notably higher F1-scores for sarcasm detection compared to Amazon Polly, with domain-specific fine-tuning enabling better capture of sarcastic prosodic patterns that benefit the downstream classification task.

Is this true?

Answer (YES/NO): YES